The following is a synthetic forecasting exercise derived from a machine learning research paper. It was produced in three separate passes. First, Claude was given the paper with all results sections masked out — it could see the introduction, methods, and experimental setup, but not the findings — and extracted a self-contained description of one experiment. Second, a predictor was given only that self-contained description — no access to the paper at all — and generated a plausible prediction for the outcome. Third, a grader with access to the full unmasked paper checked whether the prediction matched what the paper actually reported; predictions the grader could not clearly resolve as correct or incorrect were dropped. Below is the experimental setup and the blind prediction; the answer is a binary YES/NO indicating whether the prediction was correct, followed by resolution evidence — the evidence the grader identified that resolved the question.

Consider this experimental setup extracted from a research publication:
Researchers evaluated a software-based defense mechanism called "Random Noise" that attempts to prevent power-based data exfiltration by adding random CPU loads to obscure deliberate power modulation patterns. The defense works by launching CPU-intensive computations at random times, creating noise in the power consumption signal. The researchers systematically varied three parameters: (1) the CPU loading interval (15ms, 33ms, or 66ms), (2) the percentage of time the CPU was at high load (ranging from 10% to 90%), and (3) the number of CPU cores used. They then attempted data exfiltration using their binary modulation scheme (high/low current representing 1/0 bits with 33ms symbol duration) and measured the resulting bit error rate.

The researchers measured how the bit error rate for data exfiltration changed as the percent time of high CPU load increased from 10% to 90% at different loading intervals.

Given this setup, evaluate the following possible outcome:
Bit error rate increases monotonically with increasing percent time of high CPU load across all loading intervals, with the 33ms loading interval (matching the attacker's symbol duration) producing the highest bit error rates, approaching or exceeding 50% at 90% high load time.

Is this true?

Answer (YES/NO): NO